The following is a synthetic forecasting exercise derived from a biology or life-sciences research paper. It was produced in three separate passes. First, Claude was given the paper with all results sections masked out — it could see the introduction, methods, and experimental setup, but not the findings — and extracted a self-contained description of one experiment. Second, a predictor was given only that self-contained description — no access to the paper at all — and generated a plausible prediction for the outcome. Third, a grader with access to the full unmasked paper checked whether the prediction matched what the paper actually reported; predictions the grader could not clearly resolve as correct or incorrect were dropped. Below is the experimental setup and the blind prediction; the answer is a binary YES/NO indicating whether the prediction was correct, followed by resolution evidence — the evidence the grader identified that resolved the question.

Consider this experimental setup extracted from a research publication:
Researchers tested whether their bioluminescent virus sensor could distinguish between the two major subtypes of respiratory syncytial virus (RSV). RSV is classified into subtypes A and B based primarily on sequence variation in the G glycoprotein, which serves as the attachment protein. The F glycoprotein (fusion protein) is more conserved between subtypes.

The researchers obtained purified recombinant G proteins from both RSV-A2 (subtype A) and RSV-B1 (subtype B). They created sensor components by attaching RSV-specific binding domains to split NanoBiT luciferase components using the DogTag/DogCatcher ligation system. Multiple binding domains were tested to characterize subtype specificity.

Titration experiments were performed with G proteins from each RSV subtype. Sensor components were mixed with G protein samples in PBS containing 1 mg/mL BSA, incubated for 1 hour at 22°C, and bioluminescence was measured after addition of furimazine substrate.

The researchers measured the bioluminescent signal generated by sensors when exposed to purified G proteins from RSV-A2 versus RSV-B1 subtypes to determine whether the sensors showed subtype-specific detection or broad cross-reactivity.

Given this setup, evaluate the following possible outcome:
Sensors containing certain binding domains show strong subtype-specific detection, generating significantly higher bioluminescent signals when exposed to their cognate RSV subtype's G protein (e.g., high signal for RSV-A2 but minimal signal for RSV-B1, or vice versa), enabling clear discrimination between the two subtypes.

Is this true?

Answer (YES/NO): YES